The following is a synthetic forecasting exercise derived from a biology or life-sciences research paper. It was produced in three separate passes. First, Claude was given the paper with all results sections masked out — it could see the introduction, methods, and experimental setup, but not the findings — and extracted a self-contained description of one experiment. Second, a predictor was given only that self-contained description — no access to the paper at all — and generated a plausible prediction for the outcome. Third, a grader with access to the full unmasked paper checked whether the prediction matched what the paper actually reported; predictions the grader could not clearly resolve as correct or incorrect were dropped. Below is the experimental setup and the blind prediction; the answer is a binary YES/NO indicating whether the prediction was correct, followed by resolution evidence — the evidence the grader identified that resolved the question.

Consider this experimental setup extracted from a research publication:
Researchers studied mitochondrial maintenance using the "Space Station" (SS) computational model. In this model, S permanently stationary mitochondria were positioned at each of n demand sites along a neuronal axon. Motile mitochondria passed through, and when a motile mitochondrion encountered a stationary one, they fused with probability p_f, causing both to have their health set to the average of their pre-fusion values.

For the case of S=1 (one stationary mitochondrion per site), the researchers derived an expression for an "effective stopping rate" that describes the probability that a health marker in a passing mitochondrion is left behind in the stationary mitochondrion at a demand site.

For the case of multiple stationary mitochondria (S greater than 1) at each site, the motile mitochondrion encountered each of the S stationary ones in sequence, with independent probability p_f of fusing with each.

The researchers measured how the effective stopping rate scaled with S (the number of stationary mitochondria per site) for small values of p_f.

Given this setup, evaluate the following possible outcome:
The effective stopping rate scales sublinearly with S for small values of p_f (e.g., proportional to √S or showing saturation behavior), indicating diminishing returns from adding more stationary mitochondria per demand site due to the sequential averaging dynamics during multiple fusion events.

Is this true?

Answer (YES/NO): NO